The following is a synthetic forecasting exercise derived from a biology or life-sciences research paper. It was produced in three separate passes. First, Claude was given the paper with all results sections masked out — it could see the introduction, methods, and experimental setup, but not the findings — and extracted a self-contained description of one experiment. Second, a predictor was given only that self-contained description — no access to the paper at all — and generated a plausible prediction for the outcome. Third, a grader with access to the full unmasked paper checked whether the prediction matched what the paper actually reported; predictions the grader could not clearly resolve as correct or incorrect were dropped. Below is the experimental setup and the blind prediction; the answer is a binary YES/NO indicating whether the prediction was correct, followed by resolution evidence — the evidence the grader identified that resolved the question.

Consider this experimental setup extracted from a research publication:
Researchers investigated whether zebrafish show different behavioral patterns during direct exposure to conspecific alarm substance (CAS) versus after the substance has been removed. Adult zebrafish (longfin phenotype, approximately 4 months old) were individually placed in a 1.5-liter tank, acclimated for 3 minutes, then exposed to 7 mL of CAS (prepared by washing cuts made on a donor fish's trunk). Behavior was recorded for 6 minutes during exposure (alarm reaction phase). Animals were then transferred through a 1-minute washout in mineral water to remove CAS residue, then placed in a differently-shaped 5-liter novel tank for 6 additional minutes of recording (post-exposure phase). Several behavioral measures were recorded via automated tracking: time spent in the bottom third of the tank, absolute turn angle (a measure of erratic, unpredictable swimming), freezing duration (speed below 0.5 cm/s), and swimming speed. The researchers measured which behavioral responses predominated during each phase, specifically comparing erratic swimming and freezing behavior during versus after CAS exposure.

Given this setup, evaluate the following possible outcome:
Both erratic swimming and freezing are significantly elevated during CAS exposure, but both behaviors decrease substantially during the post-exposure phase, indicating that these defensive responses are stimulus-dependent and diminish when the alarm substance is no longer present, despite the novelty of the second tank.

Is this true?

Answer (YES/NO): NO